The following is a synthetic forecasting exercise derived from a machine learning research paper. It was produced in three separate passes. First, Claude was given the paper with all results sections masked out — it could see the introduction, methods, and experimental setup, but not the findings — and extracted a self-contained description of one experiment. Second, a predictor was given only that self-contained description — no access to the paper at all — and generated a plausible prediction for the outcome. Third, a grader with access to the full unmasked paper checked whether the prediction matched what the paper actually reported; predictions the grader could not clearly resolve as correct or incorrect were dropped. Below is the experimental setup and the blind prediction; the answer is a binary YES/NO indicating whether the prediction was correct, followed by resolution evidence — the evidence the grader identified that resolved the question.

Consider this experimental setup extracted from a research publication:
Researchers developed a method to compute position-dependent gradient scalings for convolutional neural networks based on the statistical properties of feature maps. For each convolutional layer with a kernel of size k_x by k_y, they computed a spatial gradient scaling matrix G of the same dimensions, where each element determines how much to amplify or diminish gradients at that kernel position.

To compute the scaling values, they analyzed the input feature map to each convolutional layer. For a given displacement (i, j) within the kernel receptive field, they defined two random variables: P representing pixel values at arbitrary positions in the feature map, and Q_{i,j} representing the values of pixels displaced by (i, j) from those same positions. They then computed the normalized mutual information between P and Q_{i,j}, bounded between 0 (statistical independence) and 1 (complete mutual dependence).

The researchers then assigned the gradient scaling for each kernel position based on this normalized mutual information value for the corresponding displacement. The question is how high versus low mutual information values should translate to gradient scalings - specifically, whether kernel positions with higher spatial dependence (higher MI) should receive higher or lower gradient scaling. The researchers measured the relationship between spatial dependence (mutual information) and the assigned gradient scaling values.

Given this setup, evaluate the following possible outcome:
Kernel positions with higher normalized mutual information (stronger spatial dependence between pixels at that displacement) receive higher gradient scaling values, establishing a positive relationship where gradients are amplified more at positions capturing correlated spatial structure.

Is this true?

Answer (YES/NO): YES